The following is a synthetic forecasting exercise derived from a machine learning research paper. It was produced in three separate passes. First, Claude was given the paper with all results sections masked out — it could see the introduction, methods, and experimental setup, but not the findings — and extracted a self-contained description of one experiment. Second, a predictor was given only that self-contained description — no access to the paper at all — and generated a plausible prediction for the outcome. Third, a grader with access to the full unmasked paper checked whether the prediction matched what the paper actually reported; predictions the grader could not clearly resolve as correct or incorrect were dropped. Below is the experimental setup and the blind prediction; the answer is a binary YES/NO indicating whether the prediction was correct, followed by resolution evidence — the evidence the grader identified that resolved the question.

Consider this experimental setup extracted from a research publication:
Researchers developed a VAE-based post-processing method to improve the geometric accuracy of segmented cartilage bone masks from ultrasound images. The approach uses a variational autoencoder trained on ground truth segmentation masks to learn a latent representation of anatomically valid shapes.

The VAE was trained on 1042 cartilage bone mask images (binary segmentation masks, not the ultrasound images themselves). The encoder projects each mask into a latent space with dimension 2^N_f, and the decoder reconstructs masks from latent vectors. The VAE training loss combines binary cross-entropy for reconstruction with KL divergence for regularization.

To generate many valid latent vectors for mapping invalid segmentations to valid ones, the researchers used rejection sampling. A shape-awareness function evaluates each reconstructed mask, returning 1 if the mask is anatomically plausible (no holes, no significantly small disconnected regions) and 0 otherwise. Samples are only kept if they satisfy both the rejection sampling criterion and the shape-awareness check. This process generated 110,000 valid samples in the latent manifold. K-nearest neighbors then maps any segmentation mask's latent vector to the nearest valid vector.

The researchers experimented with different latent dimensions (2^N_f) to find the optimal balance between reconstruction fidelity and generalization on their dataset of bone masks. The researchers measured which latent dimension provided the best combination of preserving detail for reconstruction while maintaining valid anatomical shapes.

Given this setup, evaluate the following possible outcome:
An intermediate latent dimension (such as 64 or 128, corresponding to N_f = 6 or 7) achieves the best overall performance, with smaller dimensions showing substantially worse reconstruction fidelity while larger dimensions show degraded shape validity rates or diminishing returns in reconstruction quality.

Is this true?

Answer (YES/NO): NO